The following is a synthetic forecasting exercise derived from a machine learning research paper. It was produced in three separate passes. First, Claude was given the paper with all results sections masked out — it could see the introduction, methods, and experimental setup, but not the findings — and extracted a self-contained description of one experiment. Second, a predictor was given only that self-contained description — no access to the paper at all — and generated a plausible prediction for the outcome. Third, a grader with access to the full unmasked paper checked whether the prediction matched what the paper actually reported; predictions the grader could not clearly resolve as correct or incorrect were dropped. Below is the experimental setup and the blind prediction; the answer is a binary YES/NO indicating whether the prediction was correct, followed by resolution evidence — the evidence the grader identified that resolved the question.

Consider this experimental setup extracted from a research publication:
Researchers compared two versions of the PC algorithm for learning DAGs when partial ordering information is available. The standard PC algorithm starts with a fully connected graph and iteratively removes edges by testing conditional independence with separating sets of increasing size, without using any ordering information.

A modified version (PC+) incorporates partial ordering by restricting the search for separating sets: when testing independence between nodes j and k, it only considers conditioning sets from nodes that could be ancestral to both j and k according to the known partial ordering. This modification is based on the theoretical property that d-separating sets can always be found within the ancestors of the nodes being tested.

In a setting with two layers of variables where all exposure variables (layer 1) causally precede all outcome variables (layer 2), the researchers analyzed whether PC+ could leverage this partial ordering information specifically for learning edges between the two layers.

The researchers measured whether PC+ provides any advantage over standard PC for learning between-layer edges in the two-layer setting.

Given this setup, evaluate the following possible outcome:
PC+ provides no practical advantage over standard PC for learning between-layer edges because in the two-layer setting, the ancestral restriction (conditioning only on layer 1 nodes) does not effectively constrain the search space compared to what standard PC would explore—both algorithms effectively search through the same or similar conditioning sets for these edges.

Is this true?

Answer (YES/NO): YES